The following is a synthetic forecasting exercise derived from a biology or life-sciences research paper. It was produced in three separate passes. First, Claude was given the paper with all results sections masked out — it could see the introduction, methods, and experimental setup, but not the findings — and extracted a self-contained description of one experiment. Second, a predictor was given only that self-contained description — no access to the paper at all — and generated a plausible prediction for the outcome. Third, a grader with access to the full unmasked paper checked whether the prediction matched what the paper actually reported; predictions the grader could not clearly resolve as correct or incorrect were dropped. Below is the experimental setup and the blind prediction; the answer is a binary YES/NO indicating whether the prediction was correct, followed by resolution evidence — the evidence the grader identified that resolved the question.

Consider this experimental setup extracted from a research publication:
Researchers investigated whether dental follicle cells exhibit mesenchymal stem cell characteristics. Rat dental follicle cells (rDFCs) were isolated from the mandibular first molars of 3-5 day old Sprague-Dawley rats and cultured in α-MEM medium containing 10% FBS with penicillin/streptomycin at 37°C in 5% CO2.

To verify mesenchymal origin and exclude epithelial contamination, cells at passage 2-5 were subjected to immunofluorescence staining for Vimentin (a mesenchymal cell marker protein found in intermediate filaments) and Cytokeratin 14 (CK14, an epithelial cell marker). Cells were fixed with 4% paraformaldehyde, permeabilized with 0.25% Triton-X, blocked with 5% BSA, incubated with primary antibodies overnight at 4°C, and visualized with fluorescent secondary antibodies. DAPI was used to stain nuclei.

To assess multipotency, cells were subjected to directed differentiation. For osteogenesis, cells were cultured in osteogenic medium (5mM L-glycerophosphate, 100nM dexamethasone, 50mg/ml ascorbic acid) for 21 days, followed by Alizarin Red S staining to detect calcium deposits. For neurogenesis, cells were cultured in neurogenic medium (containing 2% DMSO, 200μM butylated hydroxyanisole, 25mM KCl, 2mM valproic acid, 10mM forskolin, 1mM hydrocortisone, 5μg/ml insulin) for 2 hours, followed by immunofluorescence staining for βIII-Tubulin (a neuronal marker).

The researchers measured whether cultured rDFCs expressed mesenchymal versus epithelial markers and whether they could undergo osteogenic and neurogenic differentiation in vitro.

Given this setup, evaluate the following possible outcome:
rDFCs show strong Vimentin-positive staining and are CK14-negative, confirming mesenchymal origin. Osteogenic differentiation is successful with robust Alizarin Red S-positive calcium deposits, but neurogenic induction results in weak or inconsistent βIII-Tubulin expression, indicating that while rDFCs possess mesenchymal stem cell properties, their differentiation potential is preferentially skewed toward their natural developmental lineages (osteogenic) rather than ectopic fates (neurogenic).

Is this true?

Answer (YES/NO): NO